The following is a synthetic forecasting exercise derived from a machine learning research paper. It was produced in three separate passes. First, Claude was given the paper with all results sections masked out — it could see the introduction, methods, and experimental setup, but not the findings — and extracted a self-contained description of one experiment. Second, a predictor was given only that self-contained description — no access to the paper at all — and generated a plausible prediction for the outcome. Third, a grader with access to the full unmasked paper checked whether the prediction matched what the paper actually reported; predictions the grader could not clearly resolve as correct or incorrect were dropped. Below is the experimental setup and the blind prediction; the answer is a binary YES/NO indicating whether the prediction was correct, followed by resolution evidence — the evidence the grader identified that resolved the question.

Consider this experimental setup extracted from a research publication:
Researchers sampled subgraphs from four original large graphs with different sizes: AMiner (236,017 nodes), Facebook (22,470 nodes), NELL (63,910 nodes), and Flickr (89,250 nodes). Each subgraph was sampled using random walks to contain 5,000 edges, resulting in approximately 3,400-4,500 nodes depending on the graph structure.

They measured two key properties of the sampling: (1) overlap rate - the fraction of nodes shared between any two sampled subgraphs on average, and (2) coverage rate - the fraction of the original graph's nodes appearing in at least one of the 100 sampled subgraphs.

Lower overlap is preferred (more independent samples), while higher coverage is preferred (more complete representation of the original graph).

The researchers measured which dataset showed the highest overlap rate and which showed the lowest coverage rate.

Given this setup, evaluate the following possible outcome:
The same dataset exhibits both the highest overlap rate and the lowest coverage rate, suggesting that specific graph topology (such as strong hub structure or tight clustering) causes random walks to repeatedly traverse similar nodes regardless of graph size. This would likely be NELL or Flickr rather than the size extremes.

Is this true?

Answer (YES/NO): NO